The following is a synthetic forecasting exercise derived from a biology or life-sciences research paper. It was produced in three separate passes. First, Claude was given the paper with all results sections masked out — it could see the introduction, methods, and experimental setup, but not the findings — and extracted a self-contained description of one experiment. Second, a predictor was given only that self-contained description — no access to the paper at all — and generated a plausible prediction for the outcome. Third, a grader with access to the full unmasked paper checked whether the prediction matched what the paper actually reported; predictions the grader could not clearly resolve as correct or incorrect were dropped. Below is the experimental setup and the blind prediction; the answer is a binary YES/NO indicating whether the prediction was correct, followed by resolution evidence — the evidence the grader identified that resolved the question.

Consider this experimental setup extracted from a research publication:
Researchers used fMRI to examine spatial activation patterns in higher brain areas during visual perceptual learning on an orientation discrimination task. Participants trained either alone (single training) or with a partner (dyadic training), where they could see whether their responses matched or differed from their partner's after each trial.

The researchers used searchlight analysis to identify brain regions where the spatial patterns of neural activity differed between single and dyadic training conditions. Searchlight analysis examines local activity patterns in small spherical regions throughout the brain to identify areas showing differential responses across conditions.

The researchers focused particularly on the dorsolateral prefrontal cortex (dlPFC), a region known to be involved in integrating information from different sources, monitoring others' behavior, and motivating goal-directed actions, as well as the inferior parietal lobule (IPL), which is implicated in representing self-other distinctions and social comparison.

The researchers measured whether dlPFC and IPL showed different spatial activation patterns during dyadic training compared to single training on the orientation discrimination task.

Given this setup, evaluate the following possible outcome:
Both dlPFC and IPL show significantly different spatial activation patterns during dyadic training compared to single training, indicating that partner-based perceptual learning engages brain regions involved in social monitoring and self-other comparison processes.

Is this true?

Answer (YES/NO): YES